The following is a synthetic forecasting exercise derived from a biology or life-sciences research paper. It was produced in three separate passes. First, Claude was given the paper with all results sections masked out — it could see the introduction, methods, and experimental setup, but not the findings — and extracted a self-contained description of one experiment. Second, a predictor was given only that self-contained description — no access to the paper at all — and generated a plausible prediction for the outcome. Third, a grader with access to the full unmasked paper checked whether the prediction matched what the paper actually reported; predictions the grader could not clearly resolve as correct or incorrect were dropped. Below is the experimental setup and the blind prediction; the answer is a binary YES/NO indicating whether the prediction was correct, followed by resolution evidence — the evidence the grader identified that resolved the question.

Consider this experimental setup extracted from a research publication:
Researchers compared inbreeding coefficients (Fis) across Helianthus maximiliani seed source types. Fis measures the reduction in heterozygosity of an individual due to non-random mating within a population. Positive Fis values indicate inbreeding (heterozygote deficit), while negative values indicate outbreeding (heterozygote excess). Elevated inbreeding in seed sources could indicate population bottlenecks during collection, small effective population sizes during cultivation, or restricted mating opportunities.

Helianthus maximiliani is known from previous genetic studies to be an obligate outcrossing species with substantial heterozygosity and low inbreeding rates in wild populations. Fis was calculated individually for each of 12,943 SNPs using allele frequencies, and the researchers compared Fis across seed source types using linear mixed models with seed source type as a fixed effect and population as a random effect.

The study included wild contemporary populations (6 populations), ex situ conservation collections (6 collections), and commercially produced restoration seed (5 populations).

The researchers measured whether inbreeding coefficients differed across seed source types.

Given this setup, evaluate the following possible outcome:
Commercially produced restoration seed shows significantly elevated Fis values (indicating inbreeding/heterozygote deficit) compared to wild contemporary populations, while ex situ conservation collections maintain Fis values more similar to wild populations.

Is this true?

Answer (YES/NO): NO